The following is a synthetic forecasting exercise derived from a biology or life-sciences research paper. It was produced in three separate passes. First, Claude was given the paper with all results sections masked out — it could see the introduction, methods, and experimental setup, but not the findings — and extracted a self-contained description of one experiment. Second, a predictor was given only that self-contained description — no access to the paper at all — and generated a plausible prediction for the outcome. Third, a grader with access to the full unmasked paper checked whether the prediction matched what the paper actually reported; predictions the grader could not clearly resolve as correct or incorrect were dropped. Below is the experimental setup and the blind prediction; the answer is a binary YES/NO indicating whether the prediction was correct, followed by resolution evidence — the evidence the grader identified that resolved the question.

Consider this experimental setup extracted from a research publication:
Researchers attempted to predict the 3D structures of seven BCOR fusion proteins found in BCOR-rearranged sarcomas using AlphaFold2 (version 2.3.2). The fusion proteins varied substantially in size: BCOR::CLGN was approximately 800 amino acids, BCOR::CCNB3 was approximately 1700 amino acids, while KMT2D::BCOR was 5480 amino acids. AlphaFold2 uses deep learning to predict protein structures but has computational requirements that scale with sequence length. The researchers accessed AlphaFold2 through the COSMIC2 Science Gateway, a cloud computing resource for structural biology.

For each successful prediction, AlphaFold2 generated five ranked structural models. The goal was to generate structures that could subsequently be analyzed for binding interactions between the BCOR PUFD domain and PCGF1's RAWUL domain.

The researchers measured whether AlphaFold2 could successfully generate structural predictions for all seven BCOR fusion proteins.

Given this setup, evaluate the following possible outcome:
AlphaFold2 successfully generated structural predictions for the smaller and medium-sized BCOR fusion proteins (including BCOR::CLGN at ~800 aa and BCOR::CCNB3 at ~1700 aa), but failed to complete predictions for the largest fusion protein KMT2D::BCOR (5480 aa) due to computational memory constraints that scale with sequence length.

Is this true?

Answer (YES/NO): YES